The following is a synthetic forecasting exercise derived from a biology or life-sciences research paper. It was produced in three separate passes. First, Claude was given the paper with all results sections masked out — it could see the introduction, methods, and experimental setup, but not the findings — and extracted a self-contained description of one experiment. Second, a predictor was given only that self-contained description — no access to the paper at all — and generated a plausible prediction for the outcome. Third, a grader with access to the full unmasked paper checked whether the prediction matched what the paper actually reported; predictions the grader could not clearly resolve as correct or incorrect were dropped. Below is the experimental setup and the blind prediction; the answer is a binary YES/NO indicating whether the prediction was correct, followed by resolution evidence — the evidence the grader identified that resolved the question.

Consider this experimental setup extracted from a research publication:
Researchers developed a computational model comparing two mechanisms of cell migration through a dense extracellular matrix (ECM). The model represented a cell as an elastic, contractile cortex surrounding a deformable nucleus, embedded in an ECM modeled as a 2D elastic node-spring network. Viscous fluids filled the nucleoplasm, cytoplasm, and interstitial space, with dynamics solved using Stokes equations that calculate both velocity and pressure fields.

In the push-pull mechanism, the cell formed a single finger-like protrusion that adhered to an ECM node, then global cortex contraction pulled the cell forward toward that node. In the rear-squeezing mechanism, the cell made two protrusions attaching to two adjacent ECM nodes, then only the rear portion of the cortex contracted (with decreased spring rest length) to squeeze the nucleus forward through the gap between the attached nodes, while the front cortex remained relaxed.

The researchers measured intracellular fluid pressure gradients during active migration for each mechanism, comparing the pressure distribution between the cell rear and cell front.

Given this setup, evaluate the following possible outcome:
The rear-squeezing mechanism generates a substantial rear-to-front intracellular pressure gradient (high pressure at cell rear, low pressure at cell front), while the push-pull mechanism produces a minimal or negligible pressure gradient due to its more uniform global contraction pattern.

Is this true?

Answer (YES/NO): NO